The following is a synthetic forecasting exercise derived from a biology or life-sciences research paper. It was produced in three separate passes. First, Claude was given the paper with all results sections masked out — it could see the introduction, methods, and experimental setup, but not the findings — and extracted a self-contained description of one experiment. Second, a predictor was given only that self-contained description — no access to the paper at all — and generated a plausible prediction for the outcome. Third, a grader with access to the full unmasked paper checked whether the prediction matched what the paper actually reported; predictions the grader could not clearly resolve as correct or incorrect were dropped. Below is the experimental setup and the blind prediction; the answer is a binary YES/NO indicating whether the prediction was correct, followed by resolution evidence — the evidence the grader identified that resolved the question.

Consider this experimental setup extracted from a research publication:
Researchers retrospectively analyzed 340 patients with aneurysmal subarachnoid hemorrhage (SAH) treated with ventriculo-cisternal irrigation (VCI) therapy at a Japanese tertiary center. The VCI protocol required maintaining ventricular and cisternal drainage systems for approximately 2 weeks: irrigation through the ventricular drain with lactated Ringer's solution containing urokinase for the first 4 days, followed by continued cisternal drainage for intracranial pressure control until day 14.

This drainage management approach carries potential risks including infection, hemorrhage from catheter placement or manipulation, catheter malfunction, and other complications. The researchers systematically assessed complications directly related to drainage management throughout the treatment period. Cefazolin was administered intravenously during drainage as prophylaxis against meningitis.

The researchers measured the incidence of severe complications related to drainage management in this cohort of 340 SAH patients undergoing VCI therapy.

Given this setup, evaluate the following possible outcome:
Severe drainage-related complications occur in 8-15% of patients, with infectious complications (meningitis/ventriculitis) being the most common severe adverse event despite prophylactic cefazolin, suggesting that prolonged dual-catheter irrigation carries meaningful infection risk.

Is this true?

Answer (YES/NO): NO